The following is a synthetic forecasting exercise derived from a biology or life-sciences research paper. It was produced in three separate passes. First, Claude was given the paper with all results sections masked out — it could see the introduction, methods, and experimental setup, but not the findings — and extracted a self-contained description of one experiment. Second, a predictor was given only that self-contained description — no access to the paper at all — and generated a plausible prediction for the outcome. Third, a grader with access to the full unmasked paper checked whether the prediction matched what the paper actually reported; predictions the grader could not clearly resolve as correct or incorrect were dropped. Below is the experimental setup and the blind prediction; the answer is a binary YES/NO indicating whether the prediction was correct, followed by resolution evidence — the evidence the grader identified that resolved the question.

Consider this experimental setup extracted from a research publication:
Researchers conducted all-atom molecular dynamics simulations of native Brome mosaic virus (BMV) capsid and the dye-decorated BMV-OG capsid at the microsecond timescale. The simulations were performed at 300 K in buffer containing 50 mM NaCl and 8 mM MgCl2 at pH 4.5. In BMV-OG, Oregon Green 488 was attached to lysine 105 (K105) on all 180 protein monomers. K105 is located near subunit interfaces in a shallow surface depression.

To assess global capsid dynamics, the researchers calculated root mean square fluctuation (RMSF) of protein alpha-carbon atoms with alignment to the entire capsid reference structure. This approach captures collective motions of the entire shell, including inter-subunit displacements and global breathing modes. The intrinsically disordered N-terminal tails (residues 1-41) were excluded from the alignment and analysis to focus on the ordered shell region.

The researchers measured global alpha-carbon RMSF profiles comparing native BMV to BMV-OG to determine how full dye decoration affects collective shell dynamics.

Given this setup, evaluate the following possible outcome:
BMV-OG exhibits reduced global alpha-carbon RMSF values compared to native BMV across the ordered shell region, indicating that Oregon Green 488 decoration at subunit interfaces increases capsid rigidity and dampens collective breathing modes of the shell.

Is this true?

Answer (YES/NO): NO